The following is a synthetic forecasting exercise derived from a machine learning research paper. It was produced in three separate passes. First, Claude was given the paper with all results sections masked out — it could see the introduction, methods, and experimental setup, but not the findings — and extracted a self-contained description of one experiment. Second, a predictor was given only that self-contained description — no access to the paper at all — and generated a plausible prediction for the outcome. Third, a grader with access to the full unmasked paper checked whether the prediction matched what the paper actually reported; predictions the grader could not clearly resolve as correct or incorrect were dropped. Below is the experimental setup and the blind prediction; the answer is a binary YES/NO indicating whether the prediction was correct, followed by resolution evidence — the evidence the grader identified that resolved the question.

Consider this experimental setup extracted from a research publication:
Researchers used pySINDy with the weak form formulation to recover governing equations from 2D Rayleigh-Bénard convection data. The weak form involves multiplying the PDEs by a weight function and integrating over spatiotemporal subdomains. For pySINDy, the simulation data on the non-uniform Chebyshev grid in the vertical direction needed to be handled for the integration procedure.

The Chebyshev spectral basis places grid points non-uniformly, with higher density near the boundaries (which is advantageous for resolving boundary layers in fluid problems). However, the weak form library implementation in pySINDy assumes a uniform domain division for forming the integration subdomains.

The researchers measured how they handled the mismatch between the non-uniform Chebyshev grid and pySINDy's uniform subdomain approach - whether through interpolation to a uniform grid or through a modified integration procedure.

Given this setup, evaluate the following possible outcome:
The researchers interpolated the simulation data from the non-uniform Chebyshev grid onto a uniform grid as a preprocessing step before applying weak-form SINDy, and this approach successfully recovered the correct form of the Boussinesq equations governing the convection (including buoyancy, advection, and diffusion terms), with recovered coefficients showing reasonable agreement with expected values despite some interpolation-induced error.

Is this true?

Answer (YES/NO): YES